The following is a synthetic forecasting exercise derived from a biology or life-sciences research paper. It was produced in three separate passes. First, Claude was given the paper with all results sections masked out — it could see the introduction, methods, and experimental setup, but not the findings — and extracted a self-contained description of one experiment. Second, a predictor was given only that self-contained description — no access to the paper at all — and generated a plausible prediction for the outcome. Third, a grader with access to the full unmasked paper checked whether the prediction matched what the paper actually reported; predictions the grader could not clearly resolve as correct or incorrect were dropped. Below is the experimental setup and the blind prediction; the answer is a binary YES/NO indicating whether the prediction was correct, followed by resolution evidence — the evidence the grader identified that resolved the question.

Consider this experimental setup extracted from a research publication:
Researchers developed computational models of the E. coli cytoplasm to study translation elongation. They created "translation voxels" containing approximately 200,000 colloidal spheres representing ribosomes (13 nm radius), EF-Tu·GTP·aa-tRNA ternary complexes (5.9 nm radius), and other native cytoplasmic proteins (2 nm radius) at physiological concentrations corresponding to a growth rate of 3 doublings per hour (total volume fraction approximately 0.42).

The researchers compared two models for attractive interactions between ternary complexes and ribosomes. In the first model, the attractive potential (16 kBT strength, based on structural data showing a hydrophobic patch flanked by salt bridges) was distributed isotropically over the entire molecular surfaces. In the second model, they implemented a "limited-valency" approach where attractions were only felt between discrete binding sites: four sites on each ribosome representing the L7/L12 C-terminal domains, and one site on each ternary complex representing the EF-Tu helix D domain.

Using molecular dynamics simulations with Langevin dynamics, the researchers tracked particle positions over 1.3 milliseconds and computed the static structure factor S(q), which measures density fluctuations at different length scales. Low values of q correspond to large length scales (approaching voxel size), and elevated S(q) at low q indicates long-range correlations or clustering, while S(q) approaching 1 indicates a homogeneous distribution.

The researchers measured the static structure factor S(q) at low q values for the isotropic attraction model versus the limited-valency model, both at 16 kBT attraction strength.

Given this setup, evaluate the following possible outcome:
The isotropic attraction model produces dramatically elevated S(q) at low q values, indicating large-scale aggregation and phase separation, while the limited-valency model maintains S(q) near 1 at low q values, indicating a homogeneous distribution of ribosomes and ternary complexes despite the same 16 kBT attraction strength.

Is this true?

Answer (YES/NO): YES